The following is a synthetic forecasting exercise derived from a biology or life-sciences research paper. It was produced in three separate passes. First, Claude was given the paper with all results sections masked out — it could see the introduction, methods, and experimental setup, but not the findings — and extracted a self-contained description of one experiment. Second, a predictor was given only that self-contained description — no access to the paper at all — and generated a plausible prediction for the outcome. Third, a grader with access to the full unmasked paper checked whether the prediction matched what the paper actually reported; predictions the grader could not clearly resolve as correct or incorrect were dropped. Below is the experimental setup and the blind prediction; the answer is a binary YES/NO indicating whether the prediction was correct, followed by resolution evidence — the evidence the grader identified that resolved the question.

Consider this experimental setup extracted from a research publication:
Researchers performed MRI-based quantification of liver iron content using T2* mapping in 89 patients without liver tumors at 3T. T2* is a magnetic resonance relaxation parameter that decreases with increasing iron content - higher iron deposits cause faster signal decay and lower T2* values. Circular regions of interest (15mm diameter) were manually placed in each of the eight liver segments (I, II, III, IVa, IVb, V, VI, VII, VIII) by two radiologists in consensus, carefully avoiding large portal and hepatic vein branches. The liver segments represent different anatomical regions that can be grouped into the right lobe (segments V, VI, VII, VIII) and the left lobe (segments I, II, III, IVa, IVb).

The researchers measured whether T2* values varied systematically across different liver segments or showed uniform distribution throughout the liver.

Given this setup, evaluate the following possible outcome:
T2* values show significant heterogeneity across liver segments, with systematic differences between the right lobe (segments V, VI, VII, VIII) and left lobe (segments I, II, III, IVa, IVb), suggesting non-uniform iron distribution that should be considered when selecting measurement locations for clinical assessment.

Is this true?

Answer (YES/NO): NO